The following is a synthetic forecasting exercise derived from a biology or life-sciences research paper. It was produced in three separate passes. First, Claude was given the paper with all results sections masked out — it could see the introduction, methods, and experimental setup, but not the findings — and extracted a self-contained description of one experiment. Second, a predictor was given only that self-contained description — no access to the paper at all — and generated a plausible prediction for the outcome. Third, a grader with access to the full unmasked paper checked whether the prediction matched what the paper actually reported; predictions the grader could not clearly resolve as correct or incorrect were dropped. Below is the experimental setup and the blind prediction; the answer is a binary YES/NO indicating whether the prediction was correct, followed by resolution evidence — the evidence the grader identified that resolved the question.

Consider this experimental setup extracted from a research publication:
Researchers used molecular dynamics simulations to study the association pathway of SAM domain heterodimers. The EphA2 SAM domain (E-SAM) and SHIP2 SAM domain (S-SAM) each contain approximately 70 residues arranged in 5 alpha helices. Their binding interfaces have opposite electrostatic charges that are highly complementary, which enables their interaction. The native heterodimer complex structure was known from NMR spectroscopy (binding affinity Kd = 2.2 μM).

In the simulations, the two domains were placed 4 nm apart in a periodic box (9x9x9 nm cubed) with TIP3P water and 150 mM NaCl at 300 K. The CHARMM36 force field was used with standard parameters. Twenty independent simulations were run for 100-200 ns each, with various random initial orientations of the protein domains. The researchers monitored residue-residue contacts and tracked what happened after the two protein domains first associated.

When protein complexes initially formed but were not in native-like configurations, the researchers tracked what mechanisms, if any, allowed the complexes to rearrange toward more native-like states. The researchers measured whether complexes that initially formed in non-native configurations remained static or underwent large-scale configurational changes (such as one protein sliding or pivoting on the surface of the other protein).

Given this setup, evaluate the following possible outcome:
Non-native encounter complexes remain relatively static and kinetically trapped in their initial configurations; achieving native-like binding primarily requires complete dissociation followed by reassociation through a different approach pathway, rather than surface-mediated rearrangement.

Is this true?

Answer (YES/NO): NO